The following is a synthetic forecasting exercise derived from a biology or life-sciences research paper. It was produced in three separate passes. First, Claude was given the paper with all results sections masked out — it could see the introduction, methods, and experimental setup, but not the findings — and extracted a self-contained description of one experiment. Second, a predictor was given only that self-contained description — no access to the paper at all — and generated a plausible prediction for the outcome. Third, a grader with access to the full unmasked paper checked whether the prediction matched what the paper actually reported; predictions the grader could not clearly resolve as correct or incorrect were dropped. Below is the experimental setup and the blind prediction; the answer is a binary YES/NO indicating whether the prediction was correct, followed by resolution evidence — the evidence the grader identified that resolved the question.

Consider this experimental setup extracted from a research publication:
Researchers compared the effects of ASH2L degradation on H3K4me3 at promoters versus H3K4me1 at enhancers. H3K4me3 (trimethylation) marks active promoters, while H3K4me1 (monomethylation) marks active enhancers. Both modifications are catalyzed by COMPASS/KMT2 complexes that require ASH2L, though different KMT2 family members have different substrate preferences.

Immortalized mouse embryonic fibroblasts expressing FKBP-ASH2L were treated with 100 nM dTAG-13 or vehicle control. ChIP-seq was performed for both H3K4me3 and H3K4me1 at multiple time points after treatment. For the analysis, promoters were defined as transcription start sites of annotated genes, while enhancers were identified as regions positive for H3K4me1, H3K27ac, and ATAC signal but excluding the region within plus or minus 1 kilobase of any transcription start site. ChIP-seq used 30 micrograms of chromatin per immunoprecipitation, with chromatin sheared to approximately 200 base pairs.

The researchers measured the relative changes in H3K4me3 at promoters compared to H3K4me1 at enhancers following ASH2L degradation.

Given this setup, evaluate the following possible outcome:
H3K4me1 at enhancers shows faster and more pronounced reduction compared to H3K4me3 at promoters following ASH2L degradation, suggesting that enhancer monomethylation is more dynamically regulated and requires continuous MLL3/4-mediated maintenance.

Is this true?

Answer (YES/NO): NO